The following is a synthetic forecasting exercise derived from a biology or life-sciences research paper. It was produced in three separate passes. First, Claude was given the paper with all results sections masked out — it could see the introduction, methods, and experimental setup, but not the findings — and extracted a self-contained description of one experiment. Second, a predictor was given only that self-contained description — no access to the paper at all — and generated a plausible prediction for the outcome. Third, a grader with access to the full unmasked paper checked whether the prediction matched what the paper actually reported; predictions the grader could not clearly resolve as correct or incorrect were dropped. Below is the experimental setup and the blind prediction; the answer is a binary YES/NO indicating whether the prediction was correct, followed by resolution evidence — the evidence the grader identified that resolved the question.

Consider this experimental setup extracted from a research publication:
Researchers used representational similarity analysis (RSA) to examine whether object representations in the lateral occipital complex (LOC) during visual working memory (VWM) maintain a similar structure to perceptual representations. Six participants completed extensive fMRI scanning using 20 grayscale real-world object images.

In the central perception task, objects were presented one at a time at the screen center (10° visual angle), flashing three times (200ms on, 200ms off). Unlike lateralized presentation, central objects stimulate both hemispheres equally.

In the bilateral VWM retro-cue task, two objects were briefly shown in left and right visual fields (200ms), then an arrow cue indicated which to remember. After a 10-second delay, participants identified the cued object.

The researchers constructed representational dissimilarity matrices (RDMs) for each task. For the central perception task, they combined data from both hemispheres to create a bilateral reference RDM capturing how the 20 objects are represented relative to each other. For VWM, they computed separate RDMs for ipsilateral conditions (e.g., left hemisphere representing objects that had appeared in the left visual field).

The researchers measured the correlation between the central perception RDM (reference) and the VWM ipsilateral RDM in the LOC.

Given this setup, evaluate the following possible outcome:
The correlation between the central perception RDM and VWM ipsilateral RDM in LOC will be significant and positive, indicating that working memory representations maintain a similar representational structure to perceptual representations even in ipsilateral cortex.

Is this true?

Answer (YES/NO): YES